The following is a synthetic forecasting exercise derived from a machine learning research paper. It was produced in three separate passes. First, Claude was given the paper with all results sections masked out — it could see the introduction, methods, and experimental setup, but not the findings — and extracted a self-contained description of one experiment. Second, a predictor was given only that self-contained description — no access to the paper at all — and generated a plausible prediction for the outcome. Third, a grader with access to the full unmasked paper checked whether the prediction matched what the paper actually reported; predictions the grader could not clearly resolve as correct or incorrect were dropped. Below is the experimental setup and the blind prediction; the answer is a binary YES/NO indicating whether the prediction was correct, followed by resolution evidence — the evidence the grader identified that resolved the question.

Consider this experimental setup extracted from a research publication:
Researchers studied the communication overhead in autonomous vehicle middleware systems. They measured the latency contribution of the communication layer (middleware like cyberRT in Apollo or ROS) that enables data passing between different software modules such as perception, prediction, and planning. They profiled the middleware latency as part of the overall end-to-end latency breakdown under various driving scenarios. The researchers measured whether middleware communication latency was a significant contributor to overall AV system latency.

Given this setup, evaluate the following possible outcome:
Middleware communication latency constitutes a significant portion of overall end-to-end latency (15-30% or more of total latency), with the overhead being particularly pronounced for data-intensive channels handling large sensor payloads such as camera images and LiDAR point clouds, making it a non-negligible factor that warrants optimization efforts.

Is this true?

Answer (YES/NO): NO